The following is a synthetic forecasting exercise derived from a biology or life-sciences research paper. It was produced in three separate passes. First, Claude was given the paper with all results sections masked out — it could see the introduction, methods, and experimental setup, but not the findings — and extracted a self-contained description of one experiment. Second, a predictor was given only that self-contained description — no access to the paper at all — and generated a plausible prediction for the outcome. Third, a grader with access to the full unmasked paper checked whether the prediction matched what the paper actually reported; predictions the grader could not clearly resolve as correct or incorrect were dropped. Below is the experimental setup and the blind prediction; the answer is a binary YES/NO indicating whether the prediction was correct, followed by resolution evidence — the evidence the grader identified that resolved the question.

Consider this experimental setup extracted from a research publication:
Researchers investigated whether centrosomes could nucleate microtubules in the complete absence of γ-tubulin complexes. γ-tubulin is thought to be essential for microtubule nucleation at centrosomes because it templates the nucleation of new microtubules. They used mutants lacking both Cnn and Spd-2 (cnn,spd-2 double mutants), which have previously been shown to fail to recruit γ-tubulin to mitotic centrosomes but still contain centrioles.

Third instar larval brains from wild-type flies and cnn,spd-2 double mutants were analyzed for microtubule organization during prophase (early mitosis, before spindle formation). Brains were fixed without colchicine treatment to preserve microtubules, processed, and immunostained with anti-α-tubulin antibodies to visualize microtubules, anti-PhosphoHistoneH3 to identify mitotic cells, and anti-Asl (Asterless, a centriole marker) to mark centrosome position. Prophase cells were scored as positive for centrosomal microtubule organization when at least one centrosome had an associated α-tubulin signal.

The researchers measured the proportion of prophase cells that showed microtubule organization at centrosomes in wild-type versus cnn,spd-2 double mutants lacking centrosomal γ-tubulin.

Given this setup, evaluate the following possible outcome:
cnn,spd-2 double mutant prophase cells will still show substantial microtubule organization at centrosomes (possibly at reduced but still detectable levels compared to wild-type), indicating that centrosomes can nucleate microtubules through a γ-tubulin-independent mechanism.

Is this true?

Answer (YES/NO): NO